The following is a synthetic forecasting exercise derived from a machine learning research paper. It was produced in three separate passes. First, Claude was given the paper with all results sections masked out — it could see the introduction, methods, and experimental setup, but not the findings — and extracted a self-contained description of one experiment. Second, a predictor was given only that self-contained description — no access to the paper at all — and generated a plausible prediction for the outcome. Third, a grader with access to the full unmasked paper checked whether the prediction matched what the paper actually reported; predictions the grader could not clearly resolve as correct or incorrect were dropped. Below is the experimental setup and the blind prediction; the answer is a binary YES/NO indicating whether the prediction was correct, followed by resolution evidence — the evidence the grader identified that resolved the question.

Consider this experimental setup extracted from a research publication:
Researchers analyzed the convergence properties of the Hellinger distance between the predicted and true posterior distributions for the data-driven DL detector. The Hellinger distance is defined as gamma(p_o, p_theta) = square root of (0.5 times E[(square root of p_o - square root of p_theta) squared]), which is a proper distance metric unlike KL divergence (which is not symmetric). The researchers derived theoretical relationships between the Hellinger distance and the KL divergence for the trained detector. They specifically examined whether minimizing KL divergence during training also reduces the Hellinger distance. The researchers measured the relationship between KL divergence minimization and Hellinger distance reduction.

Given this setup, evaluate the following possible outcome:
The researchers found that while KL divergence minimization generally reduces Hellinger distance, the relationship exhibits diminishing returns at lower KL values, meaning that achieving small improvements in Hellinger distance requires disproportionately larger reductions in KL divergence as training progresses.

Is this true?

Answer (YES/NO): NO